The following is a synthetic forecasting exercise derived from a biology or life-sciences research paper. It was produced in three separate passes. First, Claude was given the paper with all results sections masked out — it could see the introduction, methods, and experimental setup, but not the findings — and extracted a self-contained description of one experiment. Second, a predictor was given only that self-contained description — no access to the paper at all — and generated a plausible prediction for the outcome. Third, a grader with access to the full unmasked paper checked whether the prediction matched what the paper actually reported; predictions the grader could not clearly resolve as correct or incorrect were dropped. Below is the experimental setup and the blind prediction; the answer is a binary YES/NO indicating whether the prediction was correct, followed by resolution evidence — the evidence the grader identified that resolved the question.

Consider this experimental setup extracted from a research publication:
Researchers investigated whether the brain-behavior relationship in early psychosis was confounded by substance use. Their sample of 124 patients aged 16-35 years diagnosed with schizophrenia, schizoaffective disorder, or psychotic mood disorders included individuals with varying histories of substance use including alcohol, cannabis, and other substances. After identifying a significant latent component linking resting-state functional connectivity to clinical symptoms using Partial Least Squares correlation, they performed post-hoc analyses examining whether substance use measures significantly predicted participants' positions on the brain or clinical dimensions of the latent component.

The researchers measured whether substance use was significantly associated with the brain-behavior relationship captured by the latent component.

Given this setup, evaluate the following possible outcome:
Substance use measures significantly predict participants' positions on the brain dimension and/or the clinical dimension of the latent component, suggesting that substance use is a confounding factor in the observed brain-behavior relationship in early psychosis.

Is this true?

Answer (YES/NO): NO